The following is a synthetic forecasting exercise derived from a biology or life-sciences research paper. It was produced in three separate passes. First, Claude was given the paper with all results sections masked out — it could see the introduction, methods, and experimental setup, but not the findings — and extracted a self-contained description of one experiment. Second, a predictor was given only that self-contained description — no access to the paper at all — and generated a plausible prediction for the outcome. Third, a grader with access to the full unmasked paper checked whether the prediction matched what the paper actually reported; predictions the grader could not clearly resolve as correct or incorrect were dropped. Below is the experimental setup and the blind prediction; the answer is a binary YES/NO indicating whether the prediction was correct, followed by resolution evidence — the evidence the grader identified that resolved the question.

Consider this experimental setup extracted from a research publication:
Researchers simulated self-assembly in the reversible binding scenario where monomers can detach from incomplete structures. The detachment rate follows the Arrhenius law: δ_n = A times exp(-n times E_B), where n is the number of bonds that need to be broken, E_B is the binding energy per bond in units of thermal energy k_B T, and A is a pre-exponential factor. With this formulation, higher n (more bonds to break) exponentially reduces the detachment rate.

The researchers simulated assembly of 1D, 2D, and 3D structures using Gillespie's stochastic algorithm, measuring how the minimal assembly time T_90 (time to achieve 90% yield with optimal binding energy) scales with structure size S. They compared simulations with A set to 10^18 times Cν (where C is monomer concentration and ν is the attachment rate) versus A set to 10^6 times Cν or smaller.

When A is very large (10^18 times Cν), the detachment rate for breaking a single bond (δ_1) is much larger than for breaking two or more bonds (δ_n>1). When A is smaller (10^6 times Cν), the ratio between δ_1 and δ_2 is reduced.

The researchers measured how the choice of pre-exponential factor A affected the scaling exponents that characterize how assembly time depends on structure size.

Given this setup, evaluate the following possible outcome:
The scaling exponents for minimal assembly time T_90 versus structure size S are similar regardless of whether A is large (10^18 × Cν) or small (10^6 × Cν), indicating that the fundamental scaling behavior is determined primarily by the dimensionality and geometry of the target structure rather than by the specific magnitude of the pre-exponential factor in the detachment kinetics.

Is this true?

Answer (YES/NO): NO